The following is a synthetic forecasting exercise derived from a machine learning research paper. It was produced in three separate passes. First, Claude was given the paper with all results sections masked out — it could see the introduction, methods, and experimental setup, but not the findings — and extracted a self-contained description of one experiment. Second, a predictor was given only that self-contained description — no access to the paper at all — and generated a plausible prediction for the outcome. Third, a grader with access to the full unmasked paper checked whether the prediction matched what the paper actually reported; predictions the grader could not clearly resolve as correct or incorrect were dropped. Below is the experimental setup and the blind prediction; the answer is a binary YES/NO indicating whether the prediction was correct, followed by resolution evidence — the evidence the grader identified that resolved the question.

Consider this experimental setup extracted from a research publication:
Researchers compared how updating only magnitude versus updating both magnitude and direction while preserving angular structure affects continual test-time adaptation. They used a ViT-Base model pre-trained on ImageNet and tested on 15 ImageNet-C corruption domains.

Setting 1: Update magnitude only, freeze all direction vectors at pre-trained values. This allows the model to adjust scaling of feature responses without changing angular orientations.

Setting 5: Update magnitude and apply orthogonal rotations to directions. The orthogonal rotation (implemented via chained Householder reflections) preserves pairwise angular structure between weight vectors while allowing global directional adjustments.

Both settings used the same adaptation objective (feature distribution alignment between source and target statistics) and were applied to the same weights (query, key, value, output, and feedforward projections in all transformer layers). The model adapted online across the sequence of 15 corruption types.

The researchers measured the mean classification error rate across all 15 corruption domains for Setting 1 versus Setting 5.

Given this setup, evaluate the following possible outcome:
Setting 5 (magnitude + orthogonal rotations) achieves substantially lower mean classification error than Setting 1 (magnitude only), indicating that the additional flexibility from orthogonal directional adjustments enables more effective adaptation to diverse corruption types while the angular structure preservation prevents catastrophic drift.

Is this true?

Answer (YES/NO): YES